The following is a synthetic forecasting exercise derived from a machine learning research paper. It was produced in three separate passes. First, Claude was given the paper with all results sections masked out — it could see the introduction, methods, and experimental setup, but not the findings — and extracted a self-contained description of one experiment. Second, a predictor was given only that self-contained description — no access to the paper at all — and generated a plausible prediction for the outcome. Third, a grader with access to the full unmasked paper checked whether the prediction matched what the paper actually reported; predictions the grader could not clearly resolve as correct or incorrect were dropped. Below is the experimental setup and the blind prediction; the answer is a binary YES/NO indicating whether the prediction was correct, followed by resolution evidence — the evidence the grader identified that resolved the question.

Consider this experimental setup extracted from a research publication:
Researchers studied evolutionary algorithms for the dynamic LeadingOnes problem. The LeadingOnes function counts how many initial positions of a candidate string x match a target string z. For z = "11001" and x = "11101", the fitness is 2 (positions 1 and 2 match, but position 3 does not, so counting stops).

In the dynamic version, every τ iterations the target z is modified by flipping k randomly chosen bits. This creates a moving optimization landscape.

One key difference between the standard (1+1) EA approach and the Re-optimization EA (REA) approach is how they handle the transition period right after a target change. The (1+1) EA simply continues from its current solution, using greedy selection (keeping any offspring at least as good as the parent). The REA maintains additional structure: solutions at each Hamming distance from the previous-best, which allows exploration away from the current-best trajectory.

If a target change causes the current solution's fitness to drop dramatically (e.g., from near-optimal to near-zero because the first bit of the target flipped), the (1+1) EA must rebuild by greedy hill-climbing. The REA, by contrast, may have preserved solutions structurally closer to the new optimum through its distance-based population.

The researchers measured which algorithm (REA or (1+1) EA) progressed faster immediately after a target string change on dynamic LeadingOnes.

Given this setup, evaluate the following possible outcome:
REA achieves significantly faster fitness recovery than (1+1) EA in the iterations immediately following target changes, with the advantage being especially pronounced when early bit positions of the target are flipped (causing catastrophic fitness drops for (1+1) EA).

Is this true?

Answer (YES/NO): NO